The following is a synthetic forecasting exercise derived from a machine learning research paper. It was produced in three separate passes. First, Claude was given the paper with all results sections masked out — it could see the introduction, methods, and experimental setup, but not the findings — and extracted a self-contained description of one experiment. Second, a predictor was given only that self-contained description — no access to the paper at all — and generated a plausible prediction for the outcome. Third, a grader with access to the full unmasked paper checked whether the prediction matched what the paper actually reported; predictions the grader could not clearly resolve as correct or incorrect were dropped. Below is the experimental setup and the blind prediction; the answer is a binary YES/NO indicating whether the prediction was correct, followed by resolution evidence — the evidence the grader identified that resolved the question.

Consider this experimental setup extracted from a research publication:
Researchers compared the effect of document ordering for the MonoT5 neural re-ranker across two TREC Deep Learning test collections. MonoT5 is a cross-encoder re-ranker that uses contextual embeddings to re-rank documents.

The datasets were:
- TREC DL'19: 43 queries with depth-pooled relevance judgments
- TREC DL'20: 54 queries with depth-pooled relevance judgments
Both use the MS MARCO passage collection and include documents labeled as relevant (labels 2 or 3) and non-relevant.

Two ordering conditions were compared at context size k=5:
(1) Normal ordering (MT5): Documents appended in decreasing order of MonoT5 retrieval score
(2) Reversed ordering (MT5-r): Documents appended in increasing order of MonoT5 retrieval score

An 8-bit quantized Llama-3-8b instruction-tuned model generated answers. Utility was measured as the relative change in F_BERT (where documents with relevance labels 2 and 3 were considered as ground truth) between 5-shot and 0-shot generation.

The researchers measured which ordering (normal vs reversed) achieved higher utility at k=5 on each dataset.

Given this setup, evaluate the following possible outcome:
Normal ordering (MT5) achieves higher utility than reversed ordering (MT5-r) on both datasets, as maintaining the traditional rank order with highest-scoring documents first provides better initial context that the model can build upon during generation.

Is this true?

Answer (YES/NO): NO